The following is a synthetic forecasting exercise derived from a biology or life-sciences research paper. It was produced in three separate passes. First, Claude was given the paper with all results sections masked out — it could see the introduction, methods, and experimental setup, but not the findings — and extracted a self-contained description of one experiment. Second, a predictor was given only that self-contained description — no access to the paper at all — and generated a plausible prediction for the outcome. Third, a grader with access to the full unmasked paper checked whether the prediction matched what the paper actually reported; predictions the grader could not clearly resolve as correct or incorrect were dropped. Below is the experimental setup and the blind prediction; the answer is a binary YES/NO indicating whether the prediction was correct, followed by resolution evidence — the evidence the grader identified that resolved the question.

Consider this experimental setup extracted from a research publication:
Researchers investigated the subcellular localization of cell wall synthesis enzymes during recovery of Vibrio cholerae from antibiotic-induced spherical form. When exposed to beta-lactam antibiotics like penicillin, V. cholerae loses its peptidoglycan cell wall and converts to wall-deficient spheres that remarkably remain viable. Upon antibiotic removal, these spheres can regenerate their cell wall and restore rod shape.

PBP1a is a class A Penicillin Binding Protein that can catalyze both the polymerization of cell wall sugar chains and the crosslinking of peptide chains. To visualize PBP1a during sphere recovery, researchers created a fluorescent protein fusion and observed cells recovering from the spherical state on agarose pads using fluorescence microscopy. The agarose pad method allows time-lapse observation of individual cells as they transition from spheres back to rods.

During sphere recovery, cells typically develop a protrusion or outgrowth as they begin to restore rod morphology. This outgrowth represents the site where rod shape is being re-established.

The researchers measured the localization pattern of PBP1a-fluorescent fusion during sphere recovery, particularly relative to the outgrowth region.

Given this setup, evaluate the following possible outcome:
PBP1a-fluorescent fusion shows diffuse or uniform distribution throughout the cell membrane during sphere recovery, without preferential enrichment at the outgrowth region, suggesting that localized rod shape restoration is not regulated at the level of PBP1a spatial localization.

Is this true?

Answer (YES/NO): NO